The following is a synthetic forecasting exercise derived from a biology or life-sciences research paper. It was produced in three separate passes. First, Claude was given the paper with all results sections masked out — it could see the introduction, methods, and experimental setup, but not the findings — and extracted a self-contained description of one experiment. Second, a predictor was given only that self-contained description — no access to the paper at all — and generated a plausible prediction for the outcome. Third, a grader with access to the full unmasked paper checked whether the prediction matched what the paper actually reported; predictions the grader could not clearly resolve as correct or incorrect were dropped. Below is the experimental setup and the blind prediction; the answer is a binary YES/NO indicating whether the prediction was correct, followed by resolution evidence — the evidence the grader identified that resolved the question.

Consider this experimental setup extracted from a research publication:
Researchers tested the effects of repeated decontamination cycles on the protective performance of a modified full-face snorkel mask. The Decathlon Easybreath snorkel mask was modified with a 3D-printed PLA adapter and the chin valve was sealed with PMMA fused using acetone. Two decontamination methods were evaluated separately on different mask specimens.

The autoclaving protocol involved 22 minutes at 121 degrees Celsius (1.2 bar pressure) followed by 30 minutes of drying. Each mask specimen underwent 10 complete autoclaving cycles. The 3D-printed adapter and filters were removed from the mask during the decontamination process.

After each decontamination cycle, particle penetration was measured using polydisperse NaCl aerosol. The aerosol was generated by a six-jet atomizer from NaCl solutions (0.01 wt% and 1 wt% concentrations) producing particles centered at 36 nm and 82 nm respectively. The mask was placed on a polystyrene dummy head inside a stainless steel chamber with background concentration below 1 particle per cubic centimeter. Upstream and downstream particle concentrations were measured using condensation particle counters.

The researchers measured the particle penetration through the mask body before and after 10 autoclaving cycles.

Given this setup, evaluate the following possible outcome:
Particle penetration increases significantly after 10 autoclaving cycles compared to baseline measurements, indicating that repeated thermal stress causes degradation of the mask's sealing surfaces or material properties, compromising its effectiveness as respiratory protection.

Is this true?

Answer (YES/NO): NO